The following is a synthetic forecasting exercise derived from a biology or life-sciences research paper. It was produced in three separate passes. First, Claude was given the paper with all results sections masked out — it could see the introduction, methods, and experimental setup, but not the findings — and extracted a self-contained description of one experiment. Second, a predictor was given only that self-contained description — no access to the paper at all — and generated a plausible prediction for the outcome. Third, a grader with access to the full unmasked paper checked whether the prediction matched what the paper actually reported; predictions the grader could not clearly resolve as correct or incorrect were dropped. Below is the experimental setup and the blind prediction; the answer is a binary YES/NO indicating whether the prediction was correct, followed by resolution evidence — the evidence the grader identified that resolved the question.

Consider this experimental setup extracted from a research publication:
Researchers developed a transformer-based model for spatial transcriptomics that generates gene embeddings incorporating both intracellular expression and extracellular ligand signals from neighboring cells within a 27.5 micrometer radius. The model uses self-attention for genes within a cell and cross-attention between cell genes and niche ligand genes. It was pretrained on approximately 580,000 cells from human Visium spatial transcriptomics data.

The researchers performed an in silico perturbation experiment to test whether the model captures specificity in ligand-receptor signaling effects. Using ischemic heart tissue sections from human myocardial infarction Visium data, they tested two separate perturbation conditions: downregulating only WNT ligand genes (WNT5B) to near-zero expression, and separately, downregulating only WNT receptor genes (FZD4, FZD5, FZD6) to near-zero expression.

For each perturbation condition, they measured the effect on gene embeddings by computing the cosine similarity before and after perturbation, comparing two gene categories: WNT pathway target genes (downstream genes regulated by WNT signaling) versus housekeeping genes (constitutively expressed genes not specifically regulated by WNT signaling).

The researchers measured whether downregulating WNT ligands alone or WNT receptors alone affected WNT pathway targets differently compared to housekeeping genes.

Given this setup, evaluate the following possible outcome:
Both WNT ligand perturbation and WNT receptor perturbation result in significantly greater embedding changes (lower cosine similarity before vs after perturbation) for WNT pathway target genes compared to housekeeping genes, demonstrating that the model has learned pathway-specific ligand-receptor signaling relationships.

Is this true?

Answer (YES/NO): YES